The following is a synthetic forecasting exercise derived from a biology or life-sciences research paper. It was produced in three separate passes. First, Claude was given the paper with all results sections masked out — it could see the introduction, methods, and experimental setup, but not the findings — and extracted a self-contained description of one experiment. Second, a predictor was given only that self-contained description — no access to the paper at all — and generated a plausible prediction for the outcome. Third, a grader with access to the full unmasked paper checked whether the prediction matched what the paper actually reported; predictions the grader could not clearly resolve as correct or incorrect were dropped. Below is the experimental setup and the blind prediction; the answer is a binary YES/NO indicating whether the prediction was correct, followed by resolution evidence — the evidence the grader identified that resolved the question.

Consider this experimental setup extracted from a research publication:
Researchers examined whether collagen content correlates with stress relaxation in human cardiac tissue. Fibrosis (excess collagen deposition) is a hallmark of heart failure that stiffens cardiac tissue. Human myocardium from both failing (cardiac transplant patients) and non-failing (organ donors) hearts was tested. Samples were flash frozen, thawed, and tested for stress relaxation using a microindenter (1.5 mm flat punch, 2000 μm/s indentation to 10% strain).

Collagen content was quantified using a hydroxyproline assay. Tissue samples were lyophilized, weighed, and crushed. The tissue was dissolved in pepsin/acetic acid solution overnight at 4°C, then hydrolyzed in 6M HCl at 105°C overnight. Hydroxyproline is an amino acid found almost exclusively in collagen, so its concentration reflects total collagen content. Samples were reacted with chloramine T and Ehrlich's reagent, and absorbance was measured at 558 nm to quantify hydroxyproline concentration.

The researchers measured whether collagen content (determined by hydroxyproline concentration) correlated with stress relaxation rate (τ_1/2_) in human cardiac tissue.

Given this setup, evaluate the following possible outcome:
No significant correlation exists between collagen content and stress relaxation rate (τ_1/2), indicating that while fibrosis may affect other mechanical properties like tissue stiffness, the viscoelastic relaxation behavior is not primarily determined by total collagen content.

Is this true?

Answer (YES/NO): NO